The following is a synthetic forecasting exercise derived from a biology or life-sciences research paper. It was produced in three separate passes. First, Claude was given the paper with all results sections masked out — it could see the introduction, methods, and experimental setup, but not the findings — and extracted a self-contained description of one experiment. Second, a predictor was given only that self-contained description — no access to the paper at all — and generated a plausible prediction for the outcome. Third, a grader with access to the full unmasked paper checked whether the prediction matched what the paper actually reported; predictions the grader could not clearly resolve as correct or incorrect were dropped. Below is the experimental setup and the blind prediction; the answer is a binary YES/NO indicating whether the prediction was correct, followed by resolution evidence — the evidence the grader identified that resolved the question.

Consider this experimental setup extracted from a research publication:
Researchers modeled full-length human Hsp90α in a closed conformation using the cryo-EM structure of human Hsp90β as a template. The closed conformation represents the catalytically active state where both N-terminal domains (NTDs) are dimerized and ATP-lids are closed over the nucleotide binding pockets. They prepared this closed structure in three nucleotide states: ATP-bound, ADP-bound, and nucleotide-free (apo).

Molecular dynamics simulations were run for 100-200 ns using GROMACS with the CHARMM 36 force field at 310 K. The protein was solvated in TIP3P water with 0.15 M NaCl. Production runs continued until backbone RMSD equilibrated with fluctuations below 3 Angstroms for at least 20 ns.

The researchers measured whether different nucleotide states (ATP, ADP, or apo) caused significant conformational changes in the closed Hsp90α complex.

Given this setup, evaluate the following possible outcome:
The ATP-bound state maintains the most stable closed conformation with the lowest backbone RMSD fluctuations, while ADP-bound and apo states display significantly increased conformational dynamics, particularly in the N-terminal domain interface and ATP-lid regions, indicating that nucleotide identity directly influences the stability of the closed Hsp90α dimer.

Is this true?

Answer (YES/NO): NO